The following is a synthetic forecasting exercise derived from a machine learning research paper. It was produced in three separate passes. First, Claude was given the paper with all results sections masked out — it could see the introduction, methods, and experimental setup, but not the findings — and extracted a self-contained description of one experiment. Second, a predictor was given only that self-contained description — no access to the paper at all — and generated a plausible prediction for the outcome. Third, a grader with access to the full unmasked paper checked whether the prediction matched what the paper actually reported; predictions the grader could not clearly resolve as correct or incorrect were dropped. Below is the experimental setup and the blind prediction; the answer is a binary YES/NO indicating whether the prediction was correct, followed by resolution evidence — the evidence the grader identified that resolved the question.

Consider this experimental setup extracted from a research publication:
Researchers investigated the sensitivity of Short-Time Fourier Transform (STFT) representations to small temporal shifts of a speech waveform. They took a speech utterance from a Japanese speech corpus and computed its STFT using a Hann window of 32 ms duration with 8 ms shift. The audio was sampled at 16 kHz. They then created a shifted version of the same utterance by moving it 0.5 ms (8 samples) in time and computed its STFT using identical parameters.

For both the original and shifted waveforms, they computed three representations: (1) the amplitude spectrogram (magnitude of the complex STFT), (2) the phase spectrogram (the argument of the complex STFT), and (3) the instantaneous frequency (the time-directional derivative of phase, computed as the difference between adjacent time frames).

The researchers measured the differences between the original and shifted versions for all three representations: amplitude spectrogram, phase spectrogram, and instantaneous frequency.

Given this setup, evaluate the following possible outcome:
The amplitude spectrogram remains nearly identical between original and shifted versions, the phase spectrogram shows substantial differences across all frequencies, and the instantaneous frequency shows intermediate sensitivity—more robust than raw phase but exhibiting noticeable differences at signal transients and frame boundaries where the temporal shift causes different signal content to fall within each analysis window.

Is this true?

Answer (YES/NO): NO